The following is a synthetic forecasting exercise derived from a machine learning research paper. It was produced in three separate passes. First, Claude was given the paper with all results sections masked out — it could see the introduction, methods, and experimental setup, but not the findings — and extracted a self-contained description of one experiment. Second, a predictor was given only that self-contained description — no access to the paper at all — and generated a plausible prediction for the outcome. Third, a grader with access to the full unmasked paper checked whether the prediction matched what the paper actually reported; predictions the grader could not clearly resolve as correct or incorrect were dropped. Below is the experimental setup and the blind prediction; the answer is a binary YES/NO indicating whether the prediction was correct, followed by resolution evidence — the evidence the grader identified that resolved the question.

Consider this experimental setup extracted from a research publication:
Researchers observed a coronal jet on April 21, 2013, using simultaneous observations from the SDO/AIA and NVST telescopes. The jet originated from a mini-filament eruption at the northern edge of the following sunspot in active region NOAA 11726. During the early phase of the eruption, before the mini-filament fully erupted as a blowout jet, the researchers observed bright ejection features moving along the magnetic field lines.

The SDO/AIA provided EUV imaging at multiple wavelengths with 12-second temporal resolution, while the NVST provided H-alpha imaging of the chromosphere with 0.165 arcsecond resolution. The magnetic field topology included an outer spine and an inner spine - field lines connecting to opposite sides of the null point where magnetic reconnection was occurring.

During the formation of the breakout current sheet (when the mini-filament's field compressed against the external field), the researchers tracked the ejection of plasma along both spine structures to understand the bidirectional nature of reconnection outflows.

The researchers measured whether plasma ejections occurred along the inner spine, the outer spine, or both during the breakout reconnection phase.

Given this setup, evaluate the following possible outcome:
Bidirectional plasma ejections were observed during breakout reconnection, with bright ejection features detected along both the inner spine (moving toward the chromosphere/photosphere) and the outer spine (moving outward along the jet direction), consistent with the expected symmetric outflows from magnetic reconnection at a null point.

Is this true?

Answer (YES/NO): YES